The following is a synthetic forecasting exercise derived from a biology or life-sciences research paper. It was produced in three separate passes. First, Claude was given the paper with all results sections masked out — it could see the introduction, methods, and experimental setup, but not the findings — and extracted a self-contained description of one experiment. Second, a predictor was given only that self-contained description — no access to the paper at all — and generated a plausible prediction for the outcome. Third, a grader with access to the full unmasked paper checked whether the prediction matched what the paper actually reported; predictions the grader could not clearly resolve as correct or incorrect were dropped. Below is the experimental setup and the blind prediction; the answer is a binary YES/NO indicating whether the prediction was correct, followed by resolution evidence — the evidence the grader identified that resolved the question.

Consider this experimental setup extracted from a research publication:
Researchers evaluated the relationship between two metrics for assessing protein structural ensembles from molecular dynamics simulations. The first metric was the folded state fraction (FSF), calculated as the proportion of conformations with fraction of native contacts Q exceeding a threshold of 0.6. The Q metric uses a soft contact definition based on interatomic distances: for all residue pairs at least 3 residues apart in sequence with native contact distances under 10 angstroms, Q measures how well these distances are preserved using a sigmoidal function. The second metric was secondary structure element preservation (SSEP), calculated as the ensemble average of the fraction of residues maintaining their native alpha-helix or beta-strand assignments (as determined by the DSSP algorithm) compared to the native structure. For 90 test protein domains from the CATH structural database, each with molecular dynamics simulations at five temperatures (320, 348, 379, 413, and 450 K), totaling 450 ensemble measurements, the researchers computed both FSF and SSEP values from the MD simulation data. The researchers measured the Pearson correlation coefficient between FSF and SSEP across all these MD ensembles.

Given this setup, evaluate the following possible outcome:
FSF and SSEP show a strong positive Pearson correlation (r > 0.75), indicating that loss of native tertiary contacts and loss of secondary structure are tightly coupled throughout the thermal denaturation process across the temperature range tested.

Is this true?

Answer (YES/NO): YES